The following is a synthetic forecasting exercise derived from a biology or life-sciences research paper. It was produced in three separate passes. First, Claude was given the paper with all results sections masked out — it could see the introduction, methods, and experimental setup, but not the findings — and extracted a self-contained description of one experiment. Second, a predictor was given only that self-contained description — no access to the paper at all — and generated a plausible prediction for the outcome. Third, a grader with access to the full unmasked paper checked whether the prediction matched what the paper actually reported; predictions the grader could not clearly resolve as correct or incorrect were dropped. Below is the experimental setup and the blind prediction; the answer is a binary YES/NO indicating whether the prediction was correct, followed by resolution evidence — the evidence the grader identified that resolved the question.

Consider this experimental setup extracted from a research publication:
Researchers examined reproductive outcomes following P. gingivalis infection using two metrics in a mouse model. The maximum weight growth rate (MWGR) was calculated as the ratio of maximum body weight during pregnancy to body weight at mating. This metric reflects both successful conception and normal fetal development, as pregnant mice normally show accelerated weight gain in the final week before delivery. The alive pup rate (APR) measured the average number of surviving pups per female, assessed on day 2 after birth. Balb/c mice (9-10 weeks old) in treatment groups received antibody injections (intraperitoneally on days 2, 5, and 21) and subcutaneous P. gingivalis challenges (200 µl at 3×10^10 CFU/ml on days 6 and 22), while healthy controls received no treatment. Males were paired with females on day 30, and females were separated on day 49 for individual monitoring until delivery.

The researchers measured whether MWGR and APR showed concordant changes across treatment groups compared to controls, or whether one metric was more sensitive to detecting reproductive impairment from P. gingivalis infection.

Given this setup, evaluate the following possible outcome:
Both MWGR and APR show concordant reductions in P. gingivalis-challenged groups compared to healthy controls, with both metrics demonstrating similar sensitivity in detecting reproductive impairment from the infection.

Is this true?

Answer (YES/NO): NO